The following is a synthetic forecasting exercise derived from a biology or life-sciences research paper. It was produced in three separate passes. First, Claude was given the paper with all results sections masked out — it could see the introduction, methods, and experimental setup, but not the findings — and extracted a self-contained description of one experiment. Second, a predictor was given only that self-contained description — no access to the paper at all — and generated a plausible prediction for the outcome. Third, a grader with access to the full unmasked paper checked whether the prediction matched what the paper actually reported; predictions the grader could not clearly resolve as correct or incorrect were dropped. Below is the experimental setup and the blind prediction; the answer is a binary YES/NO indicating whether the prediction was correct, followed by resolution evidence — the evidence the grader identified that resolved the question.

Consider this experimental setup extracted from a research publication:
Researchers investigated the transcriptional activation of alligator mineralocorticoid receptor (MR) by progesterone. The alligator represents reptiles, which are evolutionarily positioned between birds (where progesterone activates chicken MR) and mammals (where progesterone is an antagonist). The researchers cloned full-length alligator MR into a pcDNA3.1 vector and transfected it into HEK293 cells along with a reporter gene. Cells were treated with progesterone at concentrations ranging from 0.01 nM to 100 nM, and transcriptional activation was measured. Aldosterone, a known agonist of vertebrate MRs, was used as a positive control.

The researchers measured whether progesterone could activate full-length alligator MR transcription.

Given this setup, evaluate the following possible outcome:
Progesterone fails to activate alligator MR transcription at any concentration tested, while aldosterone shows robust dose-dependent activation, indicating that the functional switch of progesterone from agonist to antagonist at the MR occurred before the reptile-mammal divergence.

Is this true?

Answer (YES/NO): YES